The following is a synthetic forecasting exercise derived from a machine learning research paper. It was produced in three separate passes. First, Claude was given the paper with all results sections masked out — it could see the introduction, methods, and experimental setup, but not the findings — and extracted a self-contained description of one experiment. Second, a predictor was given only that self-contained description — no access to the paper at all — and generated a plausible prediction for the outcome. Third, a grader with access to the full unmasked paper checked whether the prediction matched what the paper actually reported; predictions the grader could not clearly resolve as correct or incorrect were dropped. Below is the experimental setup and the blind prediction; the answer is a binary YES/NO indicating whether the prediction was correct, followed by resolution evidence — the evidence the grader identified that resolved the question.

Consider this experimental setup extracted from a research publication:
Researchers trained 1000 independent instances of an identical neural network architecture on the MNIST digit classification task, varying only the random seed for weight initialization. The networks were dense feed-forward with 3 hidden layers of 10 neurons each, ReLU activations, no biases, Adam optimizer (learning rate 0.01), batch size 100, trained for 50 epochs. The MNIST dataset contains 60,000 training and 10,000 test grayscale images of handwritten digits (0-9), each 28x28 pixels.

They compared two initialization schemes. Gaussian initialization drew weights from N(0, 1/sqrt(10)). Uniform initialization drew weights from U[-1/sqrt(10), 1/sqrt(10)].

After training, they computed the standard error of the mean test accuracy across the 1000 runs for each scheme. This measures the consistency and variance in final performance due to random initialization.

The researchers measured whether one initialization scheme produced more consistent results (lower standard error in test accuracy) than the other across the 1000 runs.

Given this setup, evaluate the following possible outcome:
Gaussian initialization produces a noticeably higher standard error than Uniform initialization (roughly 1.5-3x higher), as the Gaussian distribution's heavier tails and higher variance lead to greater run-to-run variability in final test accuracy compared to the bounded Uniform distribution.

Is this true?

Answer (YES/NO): NO